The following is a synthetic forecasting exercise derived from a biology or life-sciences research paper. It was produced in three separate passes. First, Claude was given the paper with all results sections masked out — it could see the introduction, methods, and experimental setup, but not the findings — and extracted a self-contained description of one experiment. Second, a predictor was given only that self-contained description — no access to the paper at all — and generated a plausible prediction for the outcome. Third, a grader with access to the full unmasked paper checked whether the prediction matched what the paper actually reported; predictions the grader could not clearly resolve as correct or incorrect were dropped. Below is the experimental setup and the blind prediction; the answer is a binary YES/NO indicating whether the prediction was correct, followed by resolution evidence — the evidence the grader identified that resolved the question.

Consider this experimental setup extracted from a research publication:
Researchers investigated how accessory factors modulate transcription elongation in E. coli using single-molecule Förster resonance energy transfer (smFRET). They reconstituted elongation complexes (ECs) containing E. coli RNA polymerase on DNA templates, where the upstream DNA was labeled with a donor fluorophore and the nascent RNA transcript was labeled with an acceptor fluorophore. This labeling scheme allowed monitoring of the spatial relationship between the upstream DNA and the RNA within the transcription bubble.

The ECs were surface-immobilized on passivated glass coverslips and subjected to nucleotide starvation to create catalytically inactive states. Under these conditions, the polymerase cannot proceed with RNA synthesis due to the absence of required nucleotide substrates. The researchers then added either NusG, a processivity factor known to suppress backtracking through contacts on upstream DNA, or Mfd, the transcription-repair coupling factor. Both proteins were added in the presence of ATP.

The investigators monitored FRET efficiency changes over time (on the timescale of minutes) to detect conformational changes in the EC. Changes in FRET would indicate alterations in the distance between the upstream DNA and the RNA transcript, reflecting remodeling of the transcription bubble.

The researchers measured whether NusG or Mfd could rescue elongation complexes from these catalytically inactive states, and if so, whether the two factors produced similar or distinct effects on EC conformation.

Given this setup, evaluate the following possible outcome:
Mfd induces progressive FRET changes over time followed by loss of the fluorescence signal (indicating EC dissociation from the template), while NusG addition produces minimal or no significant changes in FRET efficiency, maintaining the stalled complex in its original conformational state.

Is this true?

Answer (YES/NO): NO